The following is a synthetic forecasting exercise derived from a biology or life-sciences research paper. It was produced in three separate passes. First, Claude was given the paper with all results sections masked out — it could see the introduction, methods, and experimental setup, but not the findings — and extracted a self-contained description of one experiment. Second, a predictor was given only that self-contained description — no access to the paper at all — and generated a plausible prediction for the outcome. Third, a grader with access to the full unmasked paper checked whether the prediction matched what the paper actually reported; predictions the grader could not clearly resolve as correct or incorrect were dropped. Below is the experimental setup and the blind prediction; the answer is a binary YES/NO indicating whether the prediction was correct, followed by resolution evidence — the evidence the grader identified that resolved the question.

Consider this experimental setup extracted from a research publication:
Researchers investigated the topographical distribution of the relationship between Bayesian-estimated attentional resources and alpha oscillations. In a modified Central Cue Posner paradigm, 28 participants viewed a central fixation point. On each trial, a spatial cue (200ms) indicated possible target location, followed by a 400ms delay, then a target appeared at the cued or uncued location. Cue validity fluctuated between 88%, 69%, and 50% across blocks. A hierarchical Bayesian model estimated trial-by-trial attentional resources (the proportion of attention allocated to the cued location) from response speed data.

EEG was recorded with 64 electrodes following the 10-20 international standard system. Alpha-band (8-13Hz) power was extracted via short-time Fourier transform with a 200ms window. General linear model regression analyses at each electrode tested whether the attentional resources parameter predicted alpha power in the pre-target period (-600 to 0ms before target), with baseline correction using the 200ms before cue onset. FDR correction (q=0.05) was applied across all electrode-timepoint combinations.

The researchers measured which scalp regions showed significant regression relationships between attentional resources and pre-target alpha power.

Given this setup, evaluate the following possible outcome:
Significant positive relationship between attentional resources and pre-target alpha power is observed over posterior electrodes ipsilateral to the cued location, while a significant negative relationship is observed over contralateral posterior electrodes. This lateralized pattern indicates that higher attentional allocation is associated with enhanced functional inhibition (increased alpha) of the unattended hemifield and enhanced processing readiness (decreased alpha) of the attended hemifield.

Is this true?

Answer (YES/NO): NO